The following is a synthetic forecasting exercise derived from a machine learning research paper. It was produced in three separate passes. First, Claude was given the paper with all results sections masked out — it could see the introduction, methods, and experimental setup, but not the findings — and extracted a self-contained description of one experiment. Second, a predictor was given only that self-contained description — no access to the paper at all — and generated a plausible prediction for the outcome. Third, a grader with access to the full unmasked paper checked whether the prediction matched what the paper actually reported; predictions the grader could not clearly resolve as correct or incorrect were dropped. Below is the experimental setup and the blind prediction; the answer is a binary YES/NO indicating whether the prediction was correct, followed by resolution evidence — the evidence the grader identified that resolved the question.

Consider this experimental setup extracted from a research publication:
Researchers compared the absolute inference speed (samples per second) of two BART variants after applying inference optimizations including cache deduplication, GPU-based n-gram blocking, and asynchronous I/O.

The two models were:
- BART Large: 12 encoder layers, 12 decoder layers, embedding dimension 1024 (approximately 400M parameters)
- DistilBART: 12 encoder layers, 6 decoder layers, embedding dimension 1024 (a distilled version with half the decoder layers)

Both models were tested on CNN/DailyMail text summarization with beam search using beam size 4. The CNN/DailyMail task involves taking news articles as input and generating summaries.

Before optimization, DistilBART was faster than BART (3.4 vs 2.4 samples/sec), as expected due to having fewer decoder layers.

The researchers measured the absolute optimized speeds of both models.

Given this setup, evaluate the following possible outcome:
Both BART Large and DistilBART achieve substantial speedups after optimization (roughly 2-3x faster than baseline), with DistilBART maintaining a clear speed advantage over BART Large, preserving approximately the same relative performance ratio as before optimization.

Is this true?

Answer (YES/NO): NO